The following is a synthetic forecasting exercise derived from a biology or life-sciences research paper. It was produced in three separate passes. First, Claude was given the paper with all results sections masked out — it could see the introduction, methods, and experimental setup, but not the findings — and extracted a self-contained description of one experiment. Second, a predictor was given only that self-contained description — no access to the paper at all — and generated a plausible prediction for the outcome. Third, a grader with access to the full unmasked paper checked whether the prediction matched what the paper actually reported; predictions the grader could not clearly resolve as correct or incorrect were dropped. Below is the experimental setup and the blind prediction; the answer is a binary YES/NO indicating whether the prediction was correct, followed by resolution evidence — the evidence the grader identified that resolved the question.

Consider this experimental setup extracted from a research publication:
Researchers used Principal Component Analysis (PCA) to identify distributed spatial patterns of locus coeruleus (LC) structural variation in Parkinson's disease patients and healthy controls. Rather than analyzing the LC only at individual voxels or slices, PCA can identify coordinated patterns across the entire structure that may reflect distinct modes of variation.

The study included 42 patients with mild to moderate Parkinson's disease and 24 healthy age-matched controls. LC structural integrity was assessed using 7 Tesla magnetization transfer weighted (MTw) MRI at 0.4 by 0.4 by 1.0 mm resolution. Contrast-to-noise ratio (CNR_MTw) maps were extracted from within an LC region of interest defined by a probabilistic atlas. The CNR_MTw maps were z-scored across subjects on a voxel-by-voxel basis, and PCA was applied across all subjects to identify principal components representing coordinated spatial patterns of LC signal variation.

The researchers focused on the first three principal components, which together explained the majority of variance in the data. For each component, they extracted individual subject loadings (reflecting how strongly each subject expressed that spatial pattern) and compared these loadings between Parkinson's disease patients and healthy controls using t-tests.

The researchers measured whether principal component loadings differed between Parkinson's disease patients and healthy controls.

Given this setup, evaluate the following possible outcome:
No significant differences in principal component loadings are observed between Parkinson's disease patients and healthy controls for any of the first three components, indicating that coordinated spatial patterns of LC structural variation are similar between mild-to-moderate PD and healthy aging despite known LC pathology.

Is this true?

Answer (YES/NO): NO